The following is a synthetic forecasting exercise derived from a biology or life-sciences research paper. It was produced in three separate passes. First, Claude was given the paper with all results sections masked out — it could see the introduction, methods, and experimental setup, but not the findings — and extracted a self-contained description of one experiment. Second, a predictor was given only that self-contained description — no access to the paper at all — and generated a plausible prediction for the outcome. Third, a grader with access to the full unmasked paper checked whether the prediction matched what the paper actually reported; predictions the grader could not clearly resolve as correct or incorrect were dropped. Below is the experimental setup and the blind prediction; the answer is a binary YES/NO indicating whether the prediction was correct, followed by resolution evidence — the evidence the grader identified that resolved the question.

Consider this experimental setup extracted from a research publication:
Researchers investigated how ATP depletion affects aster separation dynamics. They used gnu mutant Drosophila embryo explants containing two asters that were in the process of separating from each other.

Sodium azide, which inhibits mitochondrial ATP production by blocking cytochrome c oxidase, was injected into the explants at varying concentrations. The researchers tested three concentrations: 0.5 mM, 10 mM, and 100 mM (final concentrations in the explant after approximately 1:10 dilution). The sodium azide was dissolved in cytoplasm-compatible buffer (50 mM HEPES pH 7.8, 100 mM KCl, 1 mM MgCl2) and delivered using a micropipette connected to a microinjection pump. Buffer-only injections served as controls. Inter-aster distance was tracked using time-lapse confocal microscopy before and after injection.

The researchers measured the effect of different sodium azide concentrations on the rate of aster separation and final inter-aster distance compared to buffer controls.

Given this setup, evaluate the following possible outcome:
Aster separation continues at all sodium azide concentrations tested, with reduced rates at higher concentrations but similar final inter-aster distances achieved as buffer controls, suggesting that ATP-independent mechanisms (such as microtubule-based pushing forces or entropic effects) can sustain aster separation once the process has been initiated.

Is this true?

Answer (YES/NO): NO